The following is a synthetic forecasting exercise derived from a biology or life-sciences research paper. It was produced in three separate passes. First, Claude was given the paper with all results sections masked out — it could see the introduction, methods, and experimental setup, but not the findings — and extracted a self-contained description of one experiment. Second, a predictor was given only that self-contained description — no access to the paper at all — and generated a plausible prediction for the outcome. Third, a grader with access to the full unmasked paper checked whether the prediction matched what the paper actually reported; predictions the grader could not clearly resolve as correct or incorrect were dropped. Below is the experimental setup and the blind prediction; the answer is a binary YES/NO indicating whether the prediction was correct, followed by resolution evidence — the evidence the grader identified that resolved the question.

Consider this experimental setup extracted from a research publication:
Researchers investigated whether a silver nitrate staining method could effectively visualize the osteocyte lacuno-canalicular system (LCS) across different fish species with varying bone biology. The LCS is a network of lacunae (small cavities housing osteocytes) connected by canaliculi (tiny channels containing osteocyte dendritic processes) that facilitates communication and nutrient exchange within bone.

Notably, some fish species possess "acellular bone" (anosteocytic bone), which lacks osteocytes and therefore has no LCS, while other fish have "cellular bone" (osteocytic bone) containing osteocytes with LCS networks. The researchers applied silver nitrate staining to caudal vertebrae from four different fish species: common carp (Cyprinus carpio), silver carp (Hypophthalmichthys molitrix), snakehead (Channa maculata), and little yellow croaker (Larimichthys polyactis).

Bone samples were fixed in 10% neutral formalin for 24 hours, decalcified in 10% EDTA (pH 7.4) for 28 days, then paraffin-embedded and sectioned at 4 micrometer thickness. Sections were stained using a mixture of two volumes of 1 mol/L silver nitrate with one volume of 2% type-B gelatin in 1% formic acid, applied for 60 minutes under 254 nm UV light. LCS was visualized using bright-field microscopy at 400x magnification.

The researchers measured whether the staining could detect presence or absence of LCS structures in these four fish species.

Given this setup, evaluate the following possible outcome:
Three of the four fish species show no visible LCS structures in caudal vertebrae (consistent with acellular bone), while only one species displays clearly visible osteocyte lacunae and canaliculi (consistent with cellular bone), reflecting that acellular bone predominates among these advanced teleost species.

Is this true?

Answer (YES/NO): NO